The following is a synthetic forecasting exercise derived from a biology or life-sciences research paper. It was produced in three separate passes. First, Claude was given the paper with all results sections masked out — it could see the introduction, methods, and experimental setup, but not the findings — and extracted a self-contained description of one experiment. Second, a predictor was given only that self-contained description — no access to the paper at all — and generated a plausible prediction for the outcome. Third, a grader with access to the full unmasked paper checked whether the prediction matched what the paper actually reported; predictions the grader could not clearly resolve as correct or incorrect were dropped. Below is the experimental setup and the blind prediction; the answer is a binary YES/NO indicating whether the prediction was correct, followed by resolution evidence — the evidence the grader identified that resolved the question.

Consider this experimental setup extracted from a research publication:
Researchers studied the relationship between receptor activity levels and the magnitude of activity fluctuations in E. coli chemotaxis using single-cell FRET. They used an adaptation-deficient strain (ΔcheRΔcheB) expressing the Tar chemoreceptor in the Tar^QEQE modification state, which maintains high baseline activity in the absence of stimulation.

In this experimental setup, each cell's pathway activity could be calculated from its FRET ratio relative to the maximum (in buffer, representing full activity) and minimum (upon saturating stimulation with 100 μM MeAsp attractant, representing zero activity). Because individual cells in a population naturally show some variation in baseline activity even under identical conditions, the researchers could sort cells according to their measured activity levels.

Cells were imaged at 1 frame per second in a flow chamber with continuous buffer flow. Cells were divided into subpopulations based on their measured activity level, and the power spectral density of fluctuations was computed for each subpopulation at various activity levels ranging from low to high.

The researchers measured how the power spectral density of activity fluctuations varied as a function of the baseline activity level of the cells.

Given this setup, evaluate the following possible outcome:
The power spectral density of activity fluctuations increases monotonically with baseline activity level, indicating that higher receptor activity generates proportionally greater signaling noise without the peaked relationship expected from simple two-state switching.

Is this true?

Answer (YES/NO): NO